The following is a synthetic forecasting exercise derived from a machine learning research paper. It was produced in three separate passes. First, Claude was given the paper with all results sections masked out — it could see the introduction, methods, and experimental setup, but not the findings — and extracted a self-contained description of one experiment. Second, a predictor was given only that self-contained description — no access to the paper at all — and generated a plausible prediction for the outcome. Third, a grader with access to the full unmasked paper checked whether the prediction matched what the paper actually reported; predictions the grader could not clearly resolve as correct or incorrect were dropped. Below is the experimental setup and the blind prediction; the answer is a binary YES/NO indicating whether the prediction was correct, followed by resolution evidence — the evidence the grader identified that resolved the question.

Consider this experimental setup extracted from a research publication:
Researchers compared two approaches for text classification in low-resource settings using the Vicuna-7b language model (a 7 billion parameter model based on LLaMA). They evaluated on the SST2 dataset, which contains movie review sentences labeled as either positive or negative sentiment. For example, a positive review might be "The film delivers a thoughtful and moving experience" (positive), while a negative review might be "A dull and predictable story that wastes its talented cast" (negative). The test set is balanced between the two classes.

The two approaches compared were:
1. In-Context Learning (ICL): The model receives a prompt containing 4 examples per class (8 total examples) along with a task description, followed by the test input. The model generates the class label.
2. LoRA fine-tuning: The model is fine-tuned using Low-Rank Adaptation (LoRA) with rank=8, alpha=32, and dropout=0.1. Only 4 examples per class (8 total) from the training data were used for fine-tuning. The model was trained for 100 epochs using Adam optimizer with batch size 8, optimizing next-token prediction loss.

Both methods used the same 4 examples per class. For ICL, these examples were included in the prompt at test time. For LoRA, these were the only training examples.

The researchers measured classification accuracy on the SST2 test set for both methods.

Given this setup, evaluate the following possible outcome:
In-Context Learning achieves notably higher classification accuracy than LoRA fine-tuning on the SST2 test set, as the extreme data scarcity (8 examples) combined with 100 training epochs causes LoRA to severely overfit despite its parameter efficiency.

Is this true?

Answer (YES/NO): YES